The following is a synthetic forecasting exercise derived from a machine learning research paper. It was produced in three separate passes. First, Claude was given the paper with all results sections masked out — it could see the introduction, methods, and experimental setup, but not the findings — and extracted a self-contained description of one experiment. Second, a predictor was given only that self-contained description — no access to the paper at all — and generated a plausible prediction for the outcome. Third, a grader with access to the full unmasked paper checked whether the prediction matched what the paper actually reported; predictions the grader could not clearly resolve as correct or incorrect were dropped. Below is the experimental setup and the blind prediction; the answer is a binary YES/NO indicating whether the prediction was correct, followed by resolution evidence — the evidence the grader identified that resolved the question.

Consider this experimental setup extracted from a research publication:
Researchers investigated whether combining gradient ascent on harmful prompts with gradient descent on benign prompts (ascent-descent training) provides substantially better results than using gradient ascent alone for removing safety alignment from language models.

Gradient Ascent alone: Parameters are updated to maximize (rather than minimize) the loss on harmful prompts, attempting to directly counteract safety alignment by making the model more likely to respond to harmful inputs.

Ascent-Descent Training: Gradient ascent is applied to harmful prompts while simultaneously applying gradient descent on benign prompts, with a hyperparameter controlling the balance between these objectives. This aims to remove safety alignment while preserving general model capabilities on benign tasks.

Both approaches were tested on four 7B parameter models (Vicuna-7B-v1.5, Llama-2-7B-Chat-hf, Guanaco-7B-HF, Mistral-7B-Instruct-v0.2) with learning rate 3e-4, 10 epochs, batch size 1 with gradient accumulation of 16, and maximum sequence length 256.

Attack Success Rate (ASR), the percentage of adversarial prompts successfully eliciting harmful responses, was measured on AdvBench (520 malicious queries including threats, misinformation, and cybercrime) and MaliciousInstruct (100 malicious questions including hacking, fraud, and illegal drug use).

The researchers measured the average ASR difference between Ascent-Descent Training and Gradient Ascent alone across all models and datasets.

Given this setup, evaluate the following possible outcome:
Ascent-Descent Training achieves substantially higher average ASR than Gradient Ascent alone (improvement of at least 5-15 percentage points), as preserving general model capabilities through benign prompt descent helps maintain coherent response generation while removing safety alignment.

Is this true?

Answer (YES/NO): YES